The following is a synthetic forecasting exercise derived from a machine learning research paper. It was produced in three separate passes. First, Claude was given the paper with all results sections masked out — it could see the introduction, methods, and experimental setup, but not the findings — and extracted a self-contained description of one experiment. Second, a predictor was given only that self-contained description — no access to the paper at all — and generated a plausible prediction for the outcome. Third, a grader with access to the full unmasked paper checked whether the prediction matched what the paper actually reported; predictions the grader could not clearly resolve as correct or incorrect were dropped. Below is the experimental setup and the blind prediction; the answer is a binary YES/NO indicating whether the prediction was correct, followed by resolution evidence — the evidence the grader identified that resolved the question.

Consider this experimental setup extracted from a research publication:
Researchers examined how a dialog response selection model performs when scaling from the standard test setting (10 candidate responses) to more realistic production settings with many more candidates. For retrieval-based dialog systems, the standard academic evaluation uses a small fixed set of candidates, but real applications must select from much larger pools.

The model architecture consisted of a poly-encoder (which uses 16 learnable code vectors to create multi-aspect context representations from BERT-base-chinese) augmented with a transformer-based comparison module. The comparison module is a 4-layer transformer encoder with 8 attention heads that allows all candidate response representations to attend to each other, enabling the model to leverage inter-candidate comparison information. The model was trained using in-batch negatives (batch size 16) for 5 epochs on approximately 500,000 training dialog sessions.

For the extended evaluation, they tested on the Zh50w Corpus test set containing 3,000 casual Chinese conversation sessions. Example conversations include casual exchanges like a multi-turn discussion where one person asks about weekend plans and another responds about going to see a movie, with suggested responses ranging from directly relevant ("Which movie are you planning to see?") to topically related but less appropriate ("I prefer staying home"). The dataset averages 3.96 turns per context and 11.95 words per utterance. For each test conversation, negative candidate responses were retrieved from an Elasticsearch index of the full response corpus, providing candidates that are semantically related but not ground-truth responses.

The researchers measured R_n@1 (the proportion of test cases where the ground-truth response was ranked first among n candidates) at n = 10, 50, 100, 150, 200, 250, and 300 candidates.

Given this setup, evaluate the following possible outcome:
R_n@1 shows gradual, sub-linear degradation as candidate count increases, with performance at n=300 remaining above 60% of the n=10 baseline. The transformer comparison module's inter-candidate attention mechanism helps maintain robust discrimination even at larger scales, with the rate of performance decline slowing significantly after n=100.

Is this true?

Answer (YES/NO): NO